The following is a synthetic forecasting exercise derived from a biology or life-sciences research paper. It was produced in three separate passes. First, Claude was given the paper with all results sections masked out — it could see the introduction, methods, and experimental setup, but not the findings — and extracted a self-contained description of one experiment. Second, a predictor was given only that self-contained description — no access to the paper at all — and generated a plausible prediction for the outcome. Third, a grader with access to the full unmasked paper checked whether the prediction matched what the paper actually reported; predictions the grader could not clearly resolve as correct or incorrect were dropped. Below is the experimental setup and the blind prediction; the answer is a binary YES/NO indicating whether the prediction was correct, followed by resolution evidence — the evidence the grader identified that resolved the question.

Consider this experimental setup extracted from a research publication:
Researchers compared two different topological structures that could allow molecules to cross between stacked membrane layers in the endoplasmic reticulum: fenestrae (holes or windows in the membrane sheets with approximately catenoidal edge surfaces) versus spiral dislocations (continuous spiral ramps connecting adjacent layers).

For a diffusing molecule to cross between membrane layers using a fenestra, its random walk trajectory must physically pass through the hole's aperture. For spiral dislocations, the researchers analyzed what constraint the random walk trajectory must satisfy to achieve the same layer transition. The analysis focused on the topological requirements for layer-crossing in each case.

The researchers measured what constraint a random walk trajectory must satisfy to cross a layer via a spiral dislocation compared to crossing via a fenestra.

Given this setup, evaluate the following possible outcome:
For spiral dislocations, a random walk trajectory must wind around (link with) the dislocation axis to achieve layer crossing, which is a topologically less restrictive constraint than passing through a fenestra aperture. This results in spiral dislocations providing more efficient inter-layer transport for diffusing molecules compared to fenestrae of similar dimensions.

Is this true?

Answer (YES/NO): YES